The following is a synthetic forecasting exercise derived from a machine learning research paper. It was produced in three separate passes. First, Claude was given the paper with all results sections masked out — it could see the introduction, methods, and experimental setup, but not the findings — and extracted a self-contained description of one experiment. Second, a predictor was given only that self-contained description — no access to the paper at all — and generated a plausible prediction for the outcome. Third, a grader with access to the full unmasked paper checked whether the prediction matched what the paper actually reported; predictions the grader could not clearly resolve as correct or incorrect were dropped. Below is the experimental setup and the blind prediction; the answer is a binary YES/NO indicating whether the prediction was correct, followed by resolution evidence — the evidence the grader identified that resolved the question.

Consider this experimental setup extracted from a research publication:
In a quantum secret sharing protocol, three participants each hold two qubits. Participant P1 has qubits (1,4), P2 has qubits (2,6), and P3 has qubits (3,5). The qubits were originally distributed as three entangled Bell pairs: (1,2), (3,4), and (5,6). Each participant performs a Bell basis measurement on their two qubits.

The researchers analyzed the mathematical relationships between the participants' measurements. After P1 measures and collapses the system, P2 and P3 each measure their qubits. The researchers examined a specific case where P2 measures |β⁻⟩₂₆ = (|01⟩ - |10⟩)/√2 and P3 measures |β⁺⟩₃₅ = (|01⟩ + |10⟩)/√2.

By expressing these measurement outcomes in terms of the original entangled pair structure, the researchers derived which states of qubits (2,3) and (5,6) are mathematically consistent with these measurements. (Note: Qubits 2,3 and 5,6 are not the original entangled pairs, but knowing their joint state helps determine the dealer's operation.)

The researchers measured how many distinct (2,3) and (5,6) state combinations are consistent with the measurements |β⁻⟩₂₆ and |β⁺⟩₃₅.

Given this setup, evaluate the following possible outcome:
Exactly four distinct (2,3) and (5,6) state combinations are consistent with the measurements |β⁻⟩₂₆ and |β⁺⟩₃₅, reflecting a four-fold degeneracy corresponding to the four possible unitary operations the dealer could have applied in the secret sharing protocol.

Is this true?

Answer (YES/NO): YES